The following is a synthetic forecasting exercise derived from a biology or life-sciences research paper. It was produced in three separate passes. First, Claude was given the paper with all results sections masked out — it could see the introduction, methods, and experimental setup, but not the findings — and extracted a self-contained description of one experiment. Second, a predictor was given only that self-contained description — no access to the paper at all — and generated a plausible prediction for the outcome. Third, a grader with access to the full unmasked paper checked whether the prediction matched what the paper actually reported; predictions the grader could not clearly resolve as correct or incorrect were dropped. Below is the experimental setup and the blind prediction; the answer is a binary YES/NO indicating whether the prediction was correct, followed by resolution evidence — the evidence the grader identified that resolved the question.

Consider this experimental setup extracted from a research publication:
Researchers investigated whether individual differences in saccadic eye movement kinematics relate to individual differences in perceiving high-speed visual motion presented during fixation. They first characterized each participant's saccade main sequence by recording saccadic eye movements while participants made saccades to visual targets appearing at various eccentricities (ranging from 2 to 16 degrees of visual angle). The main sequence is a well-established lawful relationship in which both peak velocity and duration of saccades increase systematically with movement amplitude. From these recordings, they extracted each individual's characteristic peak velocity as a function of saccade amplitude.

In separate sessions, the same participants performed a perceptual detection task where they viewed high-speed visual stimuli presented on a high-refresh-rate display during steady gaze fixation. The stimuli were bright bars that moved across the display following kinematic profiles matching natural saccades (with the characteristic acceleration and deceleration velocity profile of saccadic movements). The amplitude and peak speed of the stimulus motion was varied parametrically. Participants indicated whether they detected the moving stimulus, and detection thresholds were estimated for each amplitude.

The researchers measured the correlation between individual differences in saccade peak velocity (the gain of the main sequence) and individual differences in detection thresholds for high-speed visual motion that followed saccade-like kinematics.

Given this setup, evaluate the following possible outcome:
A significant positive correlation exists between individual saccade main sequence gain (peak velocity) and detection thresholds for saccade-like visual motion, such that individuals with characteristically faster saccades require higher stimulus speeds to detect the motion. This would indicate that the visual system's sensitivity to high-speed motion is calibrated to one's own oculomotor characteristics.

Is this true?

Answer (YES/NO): YES